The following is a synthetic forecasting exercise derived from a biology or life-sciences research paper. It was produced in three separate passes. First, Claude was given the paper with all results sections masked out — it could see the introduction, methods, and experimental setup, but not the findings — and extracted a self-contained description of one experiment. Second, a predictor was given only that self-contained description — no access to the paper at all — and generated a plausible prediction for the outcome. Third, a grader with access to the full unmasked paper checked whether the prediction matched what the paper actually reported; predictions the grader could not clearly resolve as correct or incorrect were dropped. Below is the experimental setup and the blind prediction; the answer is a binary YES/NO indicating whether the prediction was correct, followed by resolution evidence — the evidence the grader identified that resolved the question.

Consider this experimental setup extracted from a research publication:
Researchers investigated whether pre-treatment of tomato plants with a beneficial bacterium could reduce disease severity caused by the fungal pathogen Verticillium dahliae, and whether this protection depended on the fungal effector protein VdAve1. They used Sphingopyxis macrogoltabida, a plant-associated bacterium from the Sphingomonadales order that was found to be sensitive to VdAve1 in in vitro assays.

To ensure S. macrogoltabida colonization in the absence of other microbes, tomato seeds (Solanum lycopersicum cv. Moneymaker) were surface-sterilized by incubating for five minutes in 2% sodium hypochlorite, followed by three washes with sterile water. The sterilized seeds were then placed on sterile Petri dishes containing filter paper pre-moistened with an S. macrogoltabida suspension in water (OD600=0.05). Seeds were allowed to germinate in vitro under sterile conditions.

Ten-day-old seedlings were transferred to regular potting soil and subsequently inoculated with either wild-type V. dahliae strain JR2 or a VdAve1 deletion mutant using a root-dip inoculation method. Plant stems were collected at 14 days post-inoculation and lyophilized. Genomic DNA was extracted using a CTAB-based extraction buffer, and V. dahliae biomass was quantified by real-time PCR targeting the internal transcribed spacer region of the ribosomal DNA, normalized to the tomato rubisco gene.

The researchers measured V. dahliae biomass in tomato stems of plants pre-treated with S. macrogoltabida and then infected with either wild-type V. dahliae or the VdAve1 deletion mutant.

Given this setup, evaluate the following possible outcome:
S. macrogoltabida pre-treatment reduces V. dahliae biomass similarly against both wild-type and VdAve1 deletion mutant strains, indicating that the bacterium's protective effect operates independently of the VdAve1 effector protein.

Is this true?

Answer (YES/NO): NO